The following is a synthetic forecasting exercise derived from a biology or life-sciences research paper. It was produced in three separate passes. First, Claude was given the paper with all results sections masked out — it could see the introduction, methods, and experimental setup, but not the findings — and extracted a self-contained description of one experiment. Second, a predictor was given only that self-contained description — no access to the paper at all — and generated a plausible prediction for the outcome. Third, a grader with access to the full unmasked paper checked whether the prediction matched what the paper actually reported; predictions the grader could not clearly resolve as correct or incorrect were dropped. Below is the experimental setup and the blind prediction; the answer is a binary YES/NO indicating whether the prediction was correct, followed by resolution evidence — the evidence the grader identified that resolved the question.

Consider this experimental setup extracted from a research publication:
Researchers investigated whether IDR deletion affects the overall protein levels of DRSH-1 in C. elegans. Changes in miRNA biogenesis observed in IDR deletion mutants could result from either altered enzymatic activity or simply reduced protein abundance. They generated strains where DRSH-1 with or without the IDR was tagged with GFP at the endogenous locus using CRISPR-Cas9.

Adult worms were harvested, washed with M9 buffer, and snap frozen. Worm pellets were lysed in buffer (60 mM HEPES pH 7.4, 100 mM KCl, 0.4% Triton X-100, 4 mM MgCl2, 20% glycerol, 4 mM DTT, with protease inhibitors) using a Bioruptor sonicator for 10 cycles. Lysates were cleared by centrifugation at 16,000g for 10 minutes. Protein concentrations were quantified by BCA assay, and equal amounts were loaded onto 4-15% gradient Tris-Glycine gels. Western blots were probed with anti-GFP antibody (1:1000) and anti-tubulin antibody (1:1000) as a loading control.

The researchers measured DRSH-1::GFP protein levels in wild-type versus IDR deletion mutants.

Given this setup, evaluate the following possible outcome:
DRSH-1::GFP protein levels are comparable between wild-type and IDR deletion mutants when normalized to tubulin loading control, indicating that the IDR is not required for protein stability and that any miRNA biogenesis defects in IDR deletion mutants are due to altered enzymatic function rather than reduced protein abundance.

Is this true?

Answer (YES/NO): YES